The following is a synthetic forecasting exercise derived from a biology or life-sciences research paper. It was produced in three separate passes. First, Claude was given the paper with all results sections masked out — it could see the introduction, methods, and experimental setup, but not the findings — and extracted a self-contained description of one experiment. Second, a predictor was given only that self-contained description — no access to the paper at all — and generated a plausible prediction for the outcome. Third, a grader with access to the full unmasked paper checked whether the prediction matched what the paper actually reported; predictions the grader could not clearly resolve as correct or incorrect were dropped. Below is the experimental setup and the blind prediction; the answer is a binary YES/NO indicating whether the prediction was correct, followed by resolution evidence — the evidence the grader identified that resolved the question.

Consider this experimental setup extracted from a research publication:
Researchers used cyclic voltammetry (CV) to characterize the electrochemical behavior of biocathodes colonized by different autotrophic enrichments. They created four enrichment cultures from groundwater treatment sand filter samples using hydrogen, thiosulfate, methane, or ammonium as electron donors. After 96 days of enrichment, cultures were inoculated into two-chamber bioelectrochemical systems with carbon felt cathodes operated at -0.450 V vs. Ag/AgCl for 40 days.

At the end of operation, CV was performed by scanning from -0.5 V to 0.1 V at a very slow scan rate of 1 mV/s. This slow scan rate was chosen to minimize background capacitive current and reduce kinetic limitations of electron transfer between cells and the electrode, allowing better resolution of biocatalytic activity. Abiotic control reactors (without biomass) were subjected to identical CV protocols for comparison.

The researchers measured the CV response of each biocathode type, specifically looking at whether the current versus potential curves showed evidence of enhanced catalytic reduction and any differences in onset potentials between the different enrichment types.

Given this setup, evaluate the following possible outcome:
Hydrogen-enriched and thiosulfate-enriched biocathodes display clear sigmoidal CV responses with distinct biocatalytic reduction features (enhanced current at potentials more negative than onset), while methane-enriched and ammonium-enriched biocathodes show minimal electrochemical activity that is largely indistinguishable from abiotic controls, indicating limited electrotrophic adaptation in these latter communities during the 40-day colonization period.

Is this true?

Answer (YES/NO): NO